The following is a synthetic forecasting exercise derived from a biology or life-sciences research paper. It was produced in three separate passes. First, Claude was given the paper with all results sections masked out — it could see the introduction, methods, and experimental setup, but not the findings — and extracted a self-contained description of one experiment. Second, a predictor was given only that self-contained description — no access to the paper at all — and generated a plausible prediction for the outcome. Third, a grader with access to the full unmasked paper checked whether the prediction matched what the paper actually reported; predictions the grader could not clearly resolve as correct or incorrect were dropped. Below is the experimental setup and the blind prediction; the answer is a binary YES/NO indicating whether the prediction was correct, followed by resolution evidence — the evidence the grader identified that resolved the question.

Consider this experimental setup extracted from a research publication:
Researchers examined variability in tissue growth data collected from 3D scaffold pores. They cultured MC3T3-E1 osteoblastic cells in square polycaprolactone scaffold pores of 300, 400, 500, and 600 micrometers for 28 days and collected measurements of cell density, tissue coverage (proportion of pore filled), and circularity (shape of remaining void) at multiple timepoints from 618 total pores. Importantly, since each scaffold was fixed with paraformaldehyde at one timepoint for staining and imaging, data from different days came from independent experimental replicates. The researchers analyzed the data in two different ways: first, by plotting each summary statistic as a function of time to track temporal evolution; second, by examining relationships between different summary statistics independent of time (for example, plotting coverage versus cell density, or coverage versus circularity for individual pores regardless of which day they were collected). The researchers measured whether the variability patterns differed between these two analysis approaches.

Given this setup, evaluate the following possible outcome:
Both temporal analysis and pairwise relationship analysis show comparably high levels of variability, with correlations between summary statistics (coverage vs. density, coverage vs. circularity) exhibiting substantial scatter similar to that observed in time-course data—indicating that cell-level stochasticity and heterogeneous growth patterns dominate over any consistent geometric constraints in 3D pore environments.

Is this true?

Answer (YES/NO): NO